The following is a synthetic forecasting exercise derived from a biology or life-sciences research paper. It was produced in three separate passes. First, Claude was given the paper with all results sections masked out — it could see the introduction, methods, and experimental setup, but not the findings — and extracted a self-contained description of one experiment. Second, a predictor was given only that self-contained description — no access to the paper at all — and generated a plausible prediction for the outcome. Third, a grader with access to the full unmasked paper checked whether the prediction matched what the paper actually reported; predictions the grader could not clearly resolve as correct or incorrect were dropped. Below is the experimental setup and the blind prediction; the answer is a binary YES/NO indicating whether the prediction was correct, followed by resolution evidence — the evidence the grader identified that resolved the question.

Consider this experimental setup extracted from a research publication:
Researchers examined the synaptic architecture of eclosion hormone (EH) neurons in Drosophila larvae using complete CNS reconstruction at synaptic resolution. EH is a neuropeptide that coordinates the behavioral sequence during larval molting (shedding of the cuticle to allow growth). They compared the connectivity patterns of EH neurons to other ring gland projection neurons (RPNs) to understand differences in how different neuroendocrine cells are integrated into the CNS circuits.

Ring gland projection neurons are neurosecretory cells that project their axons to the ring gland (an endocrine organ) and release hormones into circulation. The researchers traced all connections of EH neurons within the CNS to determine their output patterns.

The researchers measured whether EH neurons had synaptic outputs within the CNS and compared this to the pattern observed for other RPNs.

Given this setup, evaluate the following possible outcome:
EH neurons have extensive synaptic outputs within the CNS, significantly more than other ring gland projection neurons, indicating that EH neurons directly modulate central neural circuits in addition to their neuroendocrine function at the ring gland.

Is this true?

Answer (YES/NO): YES